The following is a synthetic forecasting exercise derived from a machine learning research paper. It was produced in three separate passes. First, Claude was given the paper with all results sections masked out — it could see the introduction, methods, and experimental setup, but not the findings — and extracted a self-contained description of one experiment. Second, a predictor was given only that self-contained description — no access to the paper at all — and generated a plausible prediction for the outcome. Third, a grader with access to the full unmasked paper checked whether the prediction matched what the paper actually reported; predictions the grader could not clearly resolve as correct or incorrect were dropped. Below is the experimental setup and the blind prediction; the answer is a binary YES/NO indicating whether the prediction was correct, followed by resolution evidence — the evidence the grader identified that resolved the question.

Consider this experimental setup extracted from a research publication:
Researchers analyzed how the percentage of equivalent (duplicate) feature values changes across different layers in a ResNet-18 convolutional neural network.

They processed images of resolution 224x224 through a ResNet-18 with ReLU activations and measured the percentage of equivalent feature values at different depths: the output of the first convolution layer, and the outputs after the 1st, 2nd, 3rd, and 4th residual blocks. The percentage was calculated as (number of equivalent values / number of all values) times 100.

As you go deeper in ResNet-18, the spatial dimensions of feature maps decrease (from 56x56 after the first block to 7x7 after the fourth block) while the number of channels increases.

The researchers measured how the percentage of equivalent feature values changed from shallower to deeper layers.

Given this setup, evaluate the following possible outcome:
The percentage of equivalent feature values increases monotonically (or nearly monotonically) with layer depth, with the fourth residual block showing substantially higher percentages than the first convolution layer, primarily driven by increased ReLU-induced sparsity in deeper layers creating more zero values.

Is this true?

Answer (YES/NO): NO